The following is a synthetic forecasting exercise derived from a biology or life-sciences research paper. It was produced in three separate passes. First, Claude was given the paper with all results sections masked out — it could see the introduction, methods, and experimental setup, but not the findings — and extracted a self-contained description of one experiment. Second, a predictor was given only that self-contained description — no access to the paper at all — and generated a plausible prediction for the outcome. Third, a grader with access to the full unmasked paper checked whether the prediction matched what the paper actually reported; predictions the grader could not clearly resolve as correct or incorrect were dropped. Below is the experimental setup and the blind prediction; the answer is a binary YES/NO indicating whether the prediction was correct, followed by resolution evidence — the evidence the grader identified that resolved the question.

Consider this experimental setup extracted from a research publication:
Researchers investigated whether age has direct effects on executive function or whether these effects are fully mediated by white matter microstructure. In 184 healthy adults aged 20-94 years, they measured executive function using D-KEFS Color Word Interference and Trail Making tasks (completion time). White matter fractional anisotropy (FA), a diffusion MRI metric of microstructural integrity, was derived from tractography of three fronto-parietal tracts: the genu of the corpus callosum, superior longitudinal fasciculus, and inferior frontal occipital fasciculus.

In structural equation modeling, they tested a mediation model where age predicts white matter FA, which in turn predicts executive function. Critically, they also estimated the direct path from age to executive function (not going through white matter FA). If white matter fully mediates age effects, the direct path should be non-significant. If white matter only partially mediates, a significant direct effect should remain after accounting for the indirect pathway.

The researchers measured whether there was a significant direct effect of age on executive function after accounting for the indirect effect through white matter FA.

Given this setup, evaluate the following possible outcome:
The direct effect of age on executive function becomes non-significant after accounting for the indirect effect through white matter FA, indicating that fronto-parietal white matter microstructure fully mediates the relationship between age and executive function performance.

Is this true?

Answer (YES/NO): NO